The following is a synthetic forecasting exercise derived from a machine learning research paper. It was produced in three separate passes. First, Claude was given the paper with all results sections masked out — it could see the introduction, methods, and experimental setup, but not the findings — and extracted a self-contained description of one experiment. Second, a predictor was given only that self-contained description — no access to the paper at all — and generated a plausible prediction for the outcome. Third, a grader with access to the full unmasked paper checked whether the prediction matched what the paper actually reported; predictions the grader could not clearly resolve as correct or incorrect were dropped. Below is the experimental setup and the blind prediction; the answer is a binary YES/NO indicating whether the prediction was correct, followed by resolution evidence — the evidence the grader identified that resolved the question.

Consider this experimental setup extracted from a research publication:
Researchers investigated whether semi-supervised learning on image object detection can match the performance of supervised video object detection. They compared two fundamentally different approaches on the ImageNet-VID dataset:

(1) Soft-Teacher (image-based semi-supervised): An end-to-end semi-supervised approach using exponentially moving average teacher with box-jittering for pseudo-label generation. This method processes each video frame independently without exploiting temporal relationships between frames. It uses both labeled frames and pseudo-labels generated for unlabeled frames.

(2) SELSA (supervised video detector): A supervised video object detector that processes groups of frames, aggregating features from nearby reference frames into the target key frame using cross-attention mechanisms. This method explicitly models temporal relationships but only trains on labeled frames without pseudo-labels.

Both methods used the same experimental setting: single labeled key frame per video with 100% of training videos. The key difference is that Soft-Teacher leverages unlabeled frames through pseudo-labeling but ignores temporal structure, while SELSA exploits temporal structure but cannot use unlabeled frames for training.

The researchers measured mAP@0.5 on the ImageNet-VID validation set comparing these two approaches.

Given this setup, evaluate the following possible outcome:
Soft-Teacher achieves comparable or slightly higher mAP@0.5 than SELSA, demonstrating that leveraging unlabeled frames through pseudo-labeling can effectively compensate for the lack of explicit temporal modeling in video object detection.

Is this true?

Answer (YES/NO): NO